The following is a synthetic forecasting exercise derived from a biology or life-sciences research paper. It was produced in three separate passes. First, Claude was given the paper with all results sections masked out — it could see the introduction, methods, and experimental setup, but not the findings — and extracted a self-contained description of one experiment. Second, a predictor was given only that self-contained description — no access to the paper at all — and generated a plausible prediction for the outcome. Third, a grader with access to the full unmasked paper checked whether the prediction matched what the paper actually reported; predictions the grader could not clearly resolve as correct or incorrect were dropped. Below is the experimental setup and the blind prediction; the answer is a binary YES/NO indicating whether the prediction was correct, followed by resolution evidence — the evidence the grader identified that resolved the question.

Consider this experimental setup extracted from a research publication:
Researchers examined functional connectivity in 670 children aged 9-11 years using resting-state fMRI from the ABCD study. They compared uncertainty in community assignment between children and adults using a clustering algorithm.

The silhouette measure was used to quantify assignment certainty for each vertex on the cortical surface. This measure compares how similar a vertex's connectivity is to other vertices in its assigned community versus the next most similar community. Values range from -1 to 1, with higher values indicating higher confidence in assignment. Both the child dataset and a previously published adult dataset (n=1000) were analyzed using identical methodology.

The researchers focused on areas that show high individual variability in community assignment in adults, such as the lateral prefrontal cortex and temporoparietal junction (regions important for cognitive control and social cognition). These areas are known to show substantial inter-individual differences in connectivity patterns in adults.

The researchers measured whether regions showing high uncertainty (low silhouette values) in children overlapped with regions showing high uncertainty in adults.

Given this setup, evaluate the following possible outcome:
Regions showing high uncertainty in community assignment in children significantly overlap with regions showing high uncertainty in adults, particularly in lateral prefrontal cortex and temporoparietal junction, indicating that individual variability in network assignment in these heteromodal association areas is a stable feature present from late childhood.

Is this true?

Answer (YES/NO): YES